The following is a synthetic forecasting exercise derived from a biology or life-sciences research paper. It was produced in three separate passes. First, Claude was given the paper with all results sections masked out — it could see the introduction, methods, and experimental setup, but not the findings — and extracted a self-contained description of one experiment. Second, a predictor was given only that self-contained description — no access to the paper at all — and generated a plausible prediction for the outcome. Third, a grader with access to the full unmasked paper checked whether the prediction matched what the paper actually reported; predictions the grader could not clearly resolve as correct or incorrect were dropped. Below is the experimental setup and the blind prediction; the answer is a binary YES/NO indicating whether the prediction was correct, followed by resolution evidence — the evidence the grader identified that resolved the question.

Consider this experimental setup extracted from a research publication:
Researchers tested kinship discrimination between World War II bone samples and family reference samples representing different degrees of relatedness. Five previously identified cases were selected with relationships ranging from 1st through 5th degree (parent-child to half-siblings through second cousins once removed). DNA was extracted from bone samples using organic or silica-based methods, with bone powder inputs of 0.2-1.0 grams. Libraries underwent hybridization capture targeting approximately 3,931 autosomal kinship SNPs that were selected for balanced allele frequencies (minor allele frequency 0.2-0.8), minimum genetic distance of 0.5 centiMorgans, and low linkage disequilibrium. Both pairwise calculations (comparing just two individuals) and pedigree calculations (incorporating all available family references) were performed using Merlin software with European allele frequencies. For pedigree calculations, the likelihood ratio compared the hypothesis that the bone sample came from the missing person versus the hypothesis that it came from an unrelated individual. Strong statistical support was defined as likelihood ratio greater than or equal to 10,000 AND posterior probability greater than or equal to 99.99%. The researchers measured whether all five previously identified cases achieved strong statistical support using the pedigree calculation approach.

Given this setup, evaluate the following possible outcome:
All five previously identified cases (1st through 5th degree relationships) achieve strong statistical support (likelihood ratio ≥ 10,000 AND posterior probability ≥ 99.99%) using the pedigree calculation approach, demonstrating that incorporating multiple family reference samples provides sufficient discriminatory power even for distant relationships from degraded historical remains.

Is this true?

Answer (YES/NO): NO